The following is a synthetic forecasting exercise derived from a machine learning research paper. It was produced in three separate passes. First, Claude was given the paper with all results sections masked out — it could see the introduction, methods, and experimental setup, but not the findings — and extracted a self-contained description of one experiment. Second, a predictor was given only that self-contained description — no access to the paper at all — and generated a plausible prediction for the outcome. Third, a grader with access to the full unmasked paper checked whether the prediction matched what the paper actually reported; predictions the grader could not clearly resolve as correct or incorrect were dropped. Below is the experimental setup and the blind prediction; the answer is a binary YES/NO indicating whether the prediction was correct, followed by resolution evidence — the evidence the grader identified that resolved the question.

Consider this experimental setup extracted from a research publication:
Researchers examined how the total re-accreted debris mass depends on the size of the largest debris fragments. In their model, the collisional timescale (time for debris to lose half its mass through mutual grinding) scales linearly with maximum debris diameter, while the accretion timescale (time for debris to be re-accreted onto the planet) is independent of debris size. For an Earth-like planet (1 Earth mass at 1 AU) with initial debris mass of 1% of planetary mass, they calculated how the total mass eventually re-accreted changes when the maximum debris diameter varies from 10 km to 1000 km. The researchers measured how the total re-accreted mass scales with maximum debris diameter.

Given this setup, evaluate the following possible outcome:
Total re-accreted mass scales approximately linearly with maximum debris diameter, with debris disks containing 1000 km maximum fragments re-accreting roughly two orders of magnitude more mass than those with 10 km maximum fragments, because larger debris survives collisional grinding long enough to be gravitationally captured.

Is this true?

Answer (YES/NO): NO